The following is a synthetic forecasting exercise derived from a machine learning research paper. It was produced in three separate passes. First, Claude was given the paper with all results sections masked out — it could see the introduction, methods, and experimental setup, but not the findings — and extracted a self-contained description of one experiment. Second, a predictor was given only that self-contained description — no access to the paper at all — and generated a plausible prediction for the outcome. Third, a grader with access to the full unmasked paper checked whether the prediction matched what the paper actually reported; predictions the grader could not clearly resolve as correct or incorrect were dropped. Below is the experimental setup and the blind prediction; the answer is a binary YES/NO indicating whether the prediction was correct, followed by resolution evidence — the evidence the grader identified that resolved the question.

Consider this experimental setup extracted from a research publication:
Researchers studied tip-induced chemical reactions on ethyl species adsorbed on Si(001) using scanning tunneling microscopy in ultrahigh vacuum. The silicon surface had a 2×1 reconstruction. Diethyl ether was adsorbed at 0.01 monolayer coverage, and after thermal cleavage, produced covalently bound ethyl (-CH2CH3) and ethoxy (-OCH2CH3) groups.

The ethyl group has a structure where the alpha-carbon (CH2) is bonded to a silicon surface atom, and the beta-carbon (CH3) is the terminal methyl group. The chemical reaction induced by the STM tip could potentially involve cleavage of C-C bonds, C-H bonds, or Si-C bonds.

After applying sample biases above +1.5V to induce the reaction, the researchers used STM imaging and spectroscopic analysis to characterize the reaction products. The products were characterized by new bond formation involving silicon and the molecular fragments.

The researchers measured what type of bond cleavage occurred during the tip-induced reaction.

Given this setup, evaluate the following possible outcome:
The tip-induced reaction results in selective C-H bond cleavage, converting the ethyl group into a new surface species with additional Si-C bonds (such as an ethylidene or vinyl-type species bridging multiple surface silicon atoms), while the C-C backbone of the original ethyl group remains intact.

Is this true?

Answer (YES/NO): YES